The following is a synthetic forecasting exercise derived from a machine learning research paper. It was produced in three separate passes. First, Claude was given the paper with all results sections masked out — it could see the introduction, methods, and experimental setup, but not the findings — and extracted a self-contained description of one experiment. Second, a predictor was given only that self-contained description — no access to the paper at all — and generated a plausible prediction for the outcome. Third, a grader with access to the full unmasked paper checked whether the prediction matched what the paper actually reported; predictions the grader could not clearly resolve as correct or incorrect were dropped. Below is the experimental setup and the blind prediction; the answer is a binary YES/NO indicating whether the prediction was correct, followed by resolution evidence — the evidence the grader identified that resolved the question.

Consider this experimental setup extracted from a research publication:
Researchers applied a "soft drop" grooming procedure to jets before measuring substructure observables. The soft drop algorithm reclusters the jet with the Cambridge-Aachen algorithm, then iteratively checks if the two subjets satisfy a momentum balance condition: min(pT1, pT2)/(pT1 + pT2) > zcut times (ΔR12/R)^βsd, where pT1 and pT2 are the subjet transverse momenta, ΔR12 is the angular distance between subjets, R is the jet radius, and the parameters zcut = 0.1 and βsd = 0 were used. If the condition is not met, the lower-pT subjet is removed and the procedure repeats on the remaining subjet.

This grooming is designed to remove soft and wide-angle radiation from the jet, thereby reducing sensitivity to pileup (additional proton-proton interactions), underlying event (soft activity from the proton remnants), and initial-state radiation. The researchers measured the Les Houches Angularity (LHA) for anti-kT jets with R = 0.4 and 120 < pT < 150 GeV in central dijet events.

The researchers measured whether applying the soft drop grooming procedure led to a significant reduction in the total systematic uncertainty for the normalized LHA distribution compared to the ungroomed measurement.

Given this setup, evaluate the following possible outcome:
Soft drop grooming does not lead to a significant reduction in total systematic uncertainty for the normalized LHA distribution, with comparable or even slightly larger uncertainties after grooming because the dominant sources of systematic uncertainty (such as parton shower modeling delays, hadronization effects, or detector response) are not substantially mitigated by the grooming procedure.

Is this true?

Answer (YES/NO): YES